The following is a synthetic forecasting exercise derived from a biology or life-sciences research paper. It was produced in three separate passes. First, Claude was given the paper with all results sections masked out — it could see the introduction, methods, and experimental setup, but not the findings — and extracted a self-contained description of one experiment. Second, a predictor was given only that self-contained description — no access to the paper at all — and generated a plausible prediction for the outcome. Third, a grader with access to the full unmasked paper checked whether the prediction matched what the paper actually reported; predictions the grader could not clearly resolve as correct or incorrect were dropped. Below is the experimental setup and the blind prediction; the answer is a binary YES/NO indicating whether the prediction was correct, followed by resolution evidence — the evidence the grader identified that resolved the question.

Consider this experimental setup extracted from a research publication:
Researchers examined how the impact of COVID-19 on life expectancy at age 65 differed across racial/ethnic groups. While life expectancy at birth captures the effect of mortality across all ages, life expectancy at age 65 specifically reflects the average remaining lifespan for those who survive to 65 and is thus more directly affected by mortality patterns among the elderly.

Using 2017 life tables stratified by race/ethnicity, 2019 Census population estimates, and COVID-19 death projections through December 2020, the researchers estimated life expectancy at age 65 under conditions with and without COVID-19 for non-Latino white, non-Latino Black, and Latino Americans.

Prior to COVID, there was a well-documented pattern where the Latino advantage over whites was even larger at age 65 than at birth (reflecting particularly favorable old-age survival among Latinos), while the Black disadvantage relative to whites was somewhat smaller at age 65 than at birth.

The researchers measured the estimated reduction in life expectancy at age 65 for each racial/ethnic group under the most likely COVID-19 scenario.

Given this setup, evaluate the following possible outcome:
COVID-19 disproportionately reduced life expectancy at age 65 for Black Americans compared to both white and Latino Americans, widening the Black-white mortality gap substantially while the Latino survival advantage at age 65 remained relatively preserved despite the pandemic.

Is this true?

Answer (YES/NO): NO